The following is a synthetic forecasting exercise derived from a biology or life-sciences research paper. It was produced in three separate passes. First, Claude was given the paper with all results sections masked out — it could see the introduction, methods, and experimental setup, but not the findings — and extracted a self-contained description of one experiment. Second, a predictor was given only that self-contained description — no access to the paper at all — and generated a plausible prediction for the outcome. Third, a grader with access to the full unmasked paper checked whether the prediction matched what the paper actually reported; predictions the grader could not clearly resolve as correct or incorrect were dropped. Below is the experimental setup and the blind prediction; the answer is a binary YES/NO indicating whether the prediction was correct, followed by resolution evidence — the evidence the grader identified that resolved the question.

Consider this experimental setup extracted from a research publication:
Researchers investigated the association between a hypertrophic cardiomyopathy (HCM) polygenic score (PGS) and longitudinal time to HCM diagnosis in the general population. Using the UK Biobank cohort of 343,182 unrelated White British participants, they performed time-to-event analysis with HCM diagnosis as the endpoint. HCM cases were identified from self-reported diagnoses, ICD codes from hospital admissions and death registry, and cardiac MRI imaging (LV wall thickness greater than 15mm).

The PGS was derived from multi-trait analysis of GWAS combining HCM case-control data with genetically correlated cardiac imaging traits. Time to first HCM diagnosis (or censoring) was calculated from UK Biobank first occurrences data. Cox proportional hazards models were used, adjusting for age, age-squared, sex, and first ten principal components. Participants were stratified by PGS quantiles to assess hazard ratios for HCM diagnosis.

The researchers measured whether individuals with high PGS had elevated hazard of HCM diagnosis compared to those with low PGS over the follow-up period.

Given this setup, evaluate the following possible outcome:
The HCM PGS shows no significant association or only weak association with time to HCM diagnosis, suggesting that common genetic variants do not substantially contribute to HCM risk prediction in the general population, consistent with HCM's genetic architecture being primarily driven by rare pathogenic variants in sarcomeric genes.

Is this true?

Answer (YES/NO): NO